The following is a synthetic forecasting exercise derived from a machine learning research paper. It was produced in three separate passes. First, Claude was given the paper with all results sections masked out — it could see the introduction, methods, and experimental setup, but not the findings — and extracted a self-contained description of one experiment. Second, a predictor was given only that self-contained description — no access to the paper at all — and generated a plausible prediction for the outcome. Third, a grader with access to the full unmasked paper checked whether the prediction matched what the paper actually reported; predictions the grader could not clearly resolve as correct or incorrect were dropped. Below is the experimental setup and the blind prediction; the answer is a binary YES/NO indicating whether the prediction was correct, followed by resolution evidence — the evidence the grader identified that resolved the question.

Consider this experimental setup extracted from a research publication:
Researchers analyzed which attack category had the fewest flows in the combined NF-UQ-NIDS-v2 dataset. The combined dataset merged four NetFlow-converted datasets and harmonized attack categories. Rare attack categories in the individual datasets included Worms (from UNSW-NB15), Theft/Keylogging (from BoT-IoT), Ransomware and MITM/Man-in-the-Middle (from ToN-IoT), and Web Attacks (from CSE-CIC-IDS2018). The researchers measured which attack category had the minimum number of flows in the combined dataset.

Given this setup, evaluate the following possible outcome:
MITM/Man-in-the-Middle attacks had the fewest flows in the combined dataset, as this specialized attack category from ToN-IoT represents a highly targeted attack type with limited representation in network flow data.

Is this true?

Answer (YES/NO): NO